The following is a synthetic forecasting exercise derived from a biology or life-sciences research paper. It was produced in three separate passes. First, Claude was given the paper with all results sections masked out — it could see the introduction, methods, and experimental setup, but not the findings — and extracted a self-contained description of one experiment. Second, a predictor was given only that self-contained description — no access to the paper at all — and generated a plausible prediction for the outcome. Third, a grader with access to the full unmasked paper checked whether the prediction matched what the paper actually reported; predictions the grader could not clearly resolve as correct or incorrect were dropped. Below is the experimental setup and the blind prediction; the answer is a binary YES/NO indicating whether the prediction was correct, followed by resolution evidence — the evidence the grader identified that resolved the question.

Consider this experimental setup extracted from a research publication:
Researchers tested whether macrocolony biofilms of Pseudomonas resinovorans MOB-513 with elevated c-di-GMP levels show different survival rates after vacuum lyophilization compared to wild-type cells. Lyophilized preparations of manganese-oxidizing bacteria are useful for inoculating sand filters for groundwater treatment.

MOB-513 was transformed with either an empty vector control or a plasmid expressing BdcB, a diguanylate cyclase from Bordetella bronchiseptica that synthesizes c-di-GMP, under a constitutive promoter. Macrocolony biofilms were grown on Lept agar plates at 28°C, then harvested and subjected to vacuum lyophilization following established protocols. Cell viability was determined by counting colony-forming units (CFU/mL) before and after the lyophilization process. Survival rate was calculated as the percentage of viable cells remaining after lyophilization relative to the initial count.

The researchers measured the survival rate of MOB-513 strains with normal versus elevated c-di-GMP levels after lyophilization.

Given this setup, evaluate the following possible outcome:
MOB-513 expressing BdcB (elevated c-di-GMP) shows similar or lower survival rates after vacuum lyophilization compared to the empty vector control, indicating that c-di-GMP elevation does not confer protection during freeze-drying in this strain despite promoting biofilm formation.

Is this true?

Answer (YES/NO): NO